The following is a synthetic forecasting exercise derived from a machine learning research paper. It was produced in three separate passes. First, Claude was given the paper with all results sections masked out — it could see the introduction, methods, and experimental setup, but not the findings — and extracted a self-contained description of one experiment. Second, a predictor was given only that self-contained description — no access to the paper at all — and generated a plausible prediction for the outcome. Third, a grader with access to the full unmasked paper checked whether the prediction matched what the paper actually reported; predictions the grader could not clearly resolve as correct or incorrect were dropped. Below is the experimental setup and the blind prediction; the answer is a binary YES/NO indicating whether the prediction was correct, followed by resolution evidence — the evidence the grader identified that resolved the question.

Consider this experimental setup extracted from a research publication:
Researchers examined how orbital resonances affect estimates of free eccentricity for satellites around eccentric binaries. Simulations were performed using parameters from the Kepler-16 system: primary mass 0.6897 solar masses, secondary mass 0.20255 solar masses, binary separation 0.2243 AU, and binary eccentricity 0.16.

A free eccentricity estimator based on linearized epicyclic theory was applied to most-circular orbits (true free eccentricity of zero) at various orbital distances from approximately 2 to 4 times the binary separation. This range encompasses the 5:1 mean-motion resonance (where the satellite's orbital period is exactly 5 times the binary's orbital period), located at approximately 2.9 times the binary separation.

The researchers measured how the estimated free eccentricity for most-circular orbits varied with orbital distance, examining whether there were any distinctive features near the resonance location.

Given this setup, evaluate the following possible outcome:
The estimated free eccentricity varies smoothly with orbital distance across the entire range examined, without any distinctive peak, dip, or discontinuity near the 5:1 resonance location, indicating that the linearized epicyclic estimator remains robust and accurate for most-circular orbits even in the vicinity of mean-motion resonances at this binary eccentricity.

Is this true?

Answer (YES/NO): NO